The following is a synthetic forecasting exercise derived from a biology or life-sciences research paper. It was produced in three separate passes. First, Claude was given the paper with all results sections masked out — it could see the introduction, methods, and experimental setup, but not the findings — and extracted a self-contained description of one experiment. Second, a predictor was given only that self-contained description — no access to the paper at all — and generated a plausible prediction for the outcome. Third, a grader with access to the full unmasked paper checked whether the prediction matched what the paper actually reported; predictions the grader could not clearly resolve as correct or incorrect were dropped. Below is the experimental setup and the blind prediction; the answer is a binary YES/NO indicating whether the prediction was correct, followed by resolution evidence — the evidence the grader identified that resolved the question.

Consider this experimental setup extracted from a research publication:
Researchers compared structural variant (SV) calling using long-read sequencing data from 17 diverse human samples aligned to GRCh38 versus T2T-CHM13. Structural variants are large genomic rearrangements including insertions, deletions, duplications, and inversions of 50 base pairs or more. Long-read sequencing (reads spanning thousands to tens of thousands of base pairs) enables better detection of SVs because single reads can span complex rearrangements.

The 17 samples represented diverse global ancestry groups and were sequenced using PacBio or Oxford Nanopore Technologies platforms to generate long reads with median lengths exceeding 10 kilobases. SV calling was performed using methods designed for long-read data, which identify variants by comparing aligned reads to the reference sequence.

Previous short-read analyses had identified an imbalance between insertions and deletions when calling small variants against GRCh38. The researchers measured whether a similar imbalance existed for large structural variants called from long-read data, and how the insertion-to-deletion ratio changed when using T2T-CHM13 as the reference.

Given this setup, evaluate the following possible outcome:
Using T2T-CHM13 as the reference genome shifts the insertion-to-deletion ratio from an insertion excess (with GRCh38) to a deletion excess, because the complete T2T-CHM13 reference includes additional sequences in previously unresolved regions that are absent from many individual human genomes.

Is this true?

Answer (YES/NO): NO